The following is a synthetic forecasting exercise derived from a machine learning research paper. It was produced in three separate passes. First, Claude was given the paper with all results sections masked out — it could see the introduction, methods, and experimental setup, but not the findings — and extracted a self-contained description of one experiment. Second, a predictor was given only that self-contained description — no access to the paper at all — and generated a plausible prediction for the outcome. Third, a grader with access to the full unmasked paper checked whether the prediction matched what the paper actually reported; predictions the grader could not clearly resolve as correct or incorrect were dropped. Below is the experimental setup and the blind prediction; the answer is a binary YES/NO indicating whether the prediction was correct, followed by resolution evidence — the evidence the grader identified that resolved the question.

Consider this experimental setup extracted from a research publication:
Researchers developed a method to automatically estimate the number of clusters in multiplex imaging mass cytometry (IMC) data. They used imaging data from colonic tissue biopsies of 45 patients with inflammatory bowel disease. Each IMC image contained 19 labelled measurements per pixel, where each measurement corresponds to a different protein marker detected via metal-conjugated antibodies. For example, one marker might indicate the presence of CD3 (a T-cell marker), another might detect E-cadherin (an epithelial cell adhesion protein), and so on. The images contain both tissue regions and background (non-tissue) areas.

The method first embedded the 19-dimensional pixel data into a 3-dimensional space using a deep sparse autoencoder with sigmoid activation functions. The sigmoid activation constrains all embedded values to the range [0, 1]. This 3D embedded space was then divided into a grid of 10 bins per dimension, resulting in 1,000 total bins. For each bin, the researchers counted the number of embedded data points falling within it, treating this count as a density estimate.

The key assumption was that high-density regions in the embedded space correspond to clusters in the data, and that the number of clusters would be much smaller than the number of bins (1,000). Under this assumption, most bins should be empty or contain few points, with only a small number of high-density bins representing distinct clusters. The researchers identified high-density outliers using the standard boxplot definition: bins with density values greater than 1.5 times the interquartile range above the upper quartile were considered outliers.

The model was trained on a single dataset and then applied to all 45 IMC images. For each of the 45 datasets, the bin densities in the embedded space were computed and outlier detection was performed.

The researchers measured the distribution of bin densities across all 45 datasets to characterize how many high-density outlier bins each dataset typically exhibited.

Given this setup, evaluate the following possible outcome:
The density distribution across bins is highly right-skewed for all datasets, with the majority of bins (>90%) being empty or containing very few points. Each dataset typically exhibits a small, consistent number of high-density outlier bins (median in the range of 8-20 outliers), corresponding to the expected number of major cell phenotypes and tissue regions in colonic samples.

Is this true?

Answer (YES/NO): YES